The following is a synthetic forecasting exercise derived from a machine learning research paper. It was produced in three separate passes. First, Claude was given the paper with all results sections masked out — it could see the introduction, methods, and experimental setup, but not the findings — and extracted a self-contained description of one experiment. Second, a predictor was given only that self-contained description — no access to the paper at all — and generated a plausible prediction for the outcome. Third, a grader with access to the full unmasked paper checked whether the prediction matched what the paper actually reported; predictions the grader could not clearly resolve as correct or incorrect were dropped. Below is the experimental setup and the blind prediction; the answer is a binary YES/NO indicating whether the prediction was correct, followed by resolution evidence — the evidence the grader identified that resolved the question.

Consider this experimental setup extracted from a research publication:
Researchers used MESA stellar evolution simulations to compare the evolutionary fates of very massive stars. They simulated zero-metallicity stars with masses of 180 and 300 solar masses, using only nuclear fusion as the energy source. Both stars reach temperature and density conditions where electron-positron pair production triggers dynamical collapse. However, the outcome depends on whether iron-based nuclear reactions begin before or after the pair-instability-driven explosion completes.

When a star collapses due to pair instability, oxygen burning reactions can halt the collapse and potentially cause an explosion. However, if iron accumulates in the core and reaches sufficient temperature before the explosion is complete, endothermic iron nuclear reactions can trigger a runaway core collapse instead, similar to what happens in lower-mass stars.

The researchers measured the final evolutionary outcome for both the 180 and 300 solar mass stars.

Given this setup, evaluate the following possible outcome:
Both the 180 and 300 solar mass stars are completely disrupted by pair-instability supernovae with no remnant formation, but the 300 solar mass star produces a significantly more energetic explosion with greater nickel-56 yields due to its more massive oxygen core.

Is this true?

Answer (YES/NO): NO